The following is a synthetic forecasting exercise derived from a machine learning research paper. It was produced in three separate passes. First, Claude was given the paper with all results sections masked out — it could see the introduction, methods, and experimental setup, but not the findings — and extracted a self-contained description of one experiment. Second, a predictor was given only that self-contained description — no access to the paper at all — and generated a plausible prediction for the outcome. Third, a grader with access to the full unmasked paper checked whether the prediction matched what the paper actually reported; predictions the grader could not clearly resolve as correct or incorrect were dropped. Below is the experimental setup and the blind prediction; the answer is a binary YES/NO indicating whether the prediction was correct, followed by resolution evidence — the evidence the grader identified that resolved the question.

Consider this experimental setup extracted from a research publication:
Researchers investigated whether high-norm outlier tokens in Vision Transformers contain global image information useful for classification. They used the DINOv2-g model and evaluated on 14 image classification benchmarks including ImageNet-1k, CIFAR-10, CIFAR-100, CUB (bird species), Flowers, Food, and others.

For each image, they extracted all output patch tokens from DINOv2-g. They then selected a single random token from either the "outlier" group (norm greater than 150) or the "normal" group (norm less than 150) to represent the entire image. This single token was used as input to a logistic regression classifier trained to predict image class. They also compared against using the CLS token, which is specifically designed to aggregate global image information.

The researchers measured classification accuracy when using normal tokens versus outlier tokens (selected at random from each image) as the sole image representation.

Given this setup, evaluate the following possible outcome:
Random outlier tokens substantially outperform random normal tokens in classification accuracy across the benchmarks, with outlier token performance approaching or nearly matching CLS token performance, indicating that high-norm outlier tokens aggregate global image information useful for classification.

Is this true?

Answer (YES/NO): YES